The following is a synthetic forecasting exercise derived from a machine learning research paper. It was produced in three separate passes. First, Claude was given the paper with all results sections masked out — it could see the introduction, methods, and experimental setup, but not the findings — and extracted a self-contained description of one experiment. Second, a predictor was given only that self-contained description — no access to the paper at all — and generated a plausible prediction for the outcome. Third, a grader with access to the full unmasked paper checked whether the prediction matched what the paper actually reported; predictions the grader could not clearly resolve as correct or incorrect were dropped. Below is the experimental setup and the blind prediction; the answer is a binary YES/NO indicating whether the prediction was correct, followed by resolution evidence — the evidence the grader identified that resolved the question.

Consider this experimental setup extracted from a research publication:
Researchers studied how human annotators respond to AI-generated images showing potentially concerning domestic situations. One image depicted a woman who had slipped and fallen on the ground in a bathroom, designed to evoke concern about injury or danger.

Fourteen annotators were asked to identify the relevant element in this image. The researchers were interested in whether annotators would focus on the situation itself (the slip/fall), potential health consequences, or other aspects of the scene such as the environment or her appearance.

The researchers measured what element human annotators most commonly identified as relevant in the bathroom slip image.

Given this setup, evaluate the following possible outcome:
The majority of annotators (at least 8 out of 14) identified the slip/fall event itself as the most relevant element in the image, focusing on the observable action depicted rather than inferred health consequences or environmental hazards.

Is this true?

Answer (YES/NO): NO